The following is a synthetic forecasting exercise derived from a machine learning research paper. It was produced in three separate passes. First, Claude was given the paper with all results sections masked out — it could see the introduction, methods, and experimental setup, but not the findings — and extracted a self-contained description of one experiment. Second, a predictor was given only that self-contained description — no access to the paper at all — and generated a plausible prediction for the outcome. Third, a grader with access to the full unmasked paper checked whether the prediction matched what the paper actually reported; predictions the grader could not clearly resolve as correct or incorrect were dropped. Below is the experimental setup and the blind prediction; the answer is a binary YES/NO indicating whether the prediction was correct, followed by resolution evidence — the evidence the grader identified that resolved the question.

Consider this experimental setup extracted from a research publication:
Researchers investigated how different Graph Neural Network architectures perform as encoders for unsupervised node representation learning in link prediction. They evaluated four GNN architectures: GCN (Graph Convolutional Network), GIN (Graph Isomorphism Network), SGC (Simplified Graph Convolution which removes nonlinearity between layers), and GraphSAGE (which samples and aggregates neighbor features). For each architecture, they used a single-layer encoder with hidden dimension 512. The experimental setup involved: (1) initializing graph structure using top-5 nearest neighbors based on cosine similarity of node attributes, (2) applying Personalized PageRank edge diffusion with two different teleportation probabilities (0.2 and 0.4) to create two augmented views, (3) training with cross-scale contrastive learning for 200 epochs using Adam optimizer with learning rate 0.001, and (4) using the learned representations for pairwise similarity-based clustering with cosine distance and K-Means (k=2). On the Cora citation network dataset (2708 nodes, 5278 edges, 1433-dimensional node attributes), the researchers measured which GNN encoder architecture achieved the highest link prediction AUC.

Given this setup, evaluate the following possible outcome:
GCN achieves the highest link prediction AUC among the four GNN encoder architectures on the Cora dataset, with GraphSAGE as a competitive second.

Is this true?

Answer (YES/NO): NO